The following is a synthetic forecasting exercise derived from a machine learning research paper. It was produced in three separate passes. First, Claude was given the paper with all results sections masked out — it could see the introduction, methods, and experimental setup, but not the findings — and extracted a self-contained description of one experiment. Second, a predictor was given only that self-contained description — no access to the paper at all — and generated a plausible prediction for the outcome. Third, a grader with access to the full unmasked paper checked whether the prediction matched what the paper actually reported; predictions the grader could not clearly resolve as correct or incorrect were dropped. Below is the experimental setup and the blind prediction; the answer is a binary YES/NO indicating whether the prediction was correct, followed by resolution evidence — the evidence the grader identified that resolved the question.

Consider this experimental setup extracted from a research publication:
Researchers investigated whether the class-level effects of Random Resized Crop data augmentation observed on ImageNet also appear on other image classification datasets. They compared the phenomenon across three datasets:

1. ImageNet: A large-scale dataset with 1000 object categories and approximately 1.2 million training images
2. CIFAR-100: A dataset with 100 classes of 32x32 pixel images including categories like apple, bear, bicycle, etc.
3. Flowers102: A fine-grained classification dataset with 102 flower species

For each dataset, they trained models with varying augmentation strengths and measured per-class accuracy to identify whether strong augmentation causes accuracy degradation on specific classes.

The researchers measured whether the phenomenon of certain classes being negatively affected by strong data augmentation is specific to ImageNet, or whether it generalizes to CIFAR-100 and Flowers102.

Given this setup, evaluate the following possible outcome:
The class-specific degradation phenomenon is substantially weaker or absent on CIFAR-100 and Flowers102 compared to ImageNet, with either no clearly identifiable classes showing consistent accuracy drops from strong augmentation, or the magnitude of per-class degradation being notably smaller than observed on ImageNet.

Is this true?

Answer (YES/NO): NO